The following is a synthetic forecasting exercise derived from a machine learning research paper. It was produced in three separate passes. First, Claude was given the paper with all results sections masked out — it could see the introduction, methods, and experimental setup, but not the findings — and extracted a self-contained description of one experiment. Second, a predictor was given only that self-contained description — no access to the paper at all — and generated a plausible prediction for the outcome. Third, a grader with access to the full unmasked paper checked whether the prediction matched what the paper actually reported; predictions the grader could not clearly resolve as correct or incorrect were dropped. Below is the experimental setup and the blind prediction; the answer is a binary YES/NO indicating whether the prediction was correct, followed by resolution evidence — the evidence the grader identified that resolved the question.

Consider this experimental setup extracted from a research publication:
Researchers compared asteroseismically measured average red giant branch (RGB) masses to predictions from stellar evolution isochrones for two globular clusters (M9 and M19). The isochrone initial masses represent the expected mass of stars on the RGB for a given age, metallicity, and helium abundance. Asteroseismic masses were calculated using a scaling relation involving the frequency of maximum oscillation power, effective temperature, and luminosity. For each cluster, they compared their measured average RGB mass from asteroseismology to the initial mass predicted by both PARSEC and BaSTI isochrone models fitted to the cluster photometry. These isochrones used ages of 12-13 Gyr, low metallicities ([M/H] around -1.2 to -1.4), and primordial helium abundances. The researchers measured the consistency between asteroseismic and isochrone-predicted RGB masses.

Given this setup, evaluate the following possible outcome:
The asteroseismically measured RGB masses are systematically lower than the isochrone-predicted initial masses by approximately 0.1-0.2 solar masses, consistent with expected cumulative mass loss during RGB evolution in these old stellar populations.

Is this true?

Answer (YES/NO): NO